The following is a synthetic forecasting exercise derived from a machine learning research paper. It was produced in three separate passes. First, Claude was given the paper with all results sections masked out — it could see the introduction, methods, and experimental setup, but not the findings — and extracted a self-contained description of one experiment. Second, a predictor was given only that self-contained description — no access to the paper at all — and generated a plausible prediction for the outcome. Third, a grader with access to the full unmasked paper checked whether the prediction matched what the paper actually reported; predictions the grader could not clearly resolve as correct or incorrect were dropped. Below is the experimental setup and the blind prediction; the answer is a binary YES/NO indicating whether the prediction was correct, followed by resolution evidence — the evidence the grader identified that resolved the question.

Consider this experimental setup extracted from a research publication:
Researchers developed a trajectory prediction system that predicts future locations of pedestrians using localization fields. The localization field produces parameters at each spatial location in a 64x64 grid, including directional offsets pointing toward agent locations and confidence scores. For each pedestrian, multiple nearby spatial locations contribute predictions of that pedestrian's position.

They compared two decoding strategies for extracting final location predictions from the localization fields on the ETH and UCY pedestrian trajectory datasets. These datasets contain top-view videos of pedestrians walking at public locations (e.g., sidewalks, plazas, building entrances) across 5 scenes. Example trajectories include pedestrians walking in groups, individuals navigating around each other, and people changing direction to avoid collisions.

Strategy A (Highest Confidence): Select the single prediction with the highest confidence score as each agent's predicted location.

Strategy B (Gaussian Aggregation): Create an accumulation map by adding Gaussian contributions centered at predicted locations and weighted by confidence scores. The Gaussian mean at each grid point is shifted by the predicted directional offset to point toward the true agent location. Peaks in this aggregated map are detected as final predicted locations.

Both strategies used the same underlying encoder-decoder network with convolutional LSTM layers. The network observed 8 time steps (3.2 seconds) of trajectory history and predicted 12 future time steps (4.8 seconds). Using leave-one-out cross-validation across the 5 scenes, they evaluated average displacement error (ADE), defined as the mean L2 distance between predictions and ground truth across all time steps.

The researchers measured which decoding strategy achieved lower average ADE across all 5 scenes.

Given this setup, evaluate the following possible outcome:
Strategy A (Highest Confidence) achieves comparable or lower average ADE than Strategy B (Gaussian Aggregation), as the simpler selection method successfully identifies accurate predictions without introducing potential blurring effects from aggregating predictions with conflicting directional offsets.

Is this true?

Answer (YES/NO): NO